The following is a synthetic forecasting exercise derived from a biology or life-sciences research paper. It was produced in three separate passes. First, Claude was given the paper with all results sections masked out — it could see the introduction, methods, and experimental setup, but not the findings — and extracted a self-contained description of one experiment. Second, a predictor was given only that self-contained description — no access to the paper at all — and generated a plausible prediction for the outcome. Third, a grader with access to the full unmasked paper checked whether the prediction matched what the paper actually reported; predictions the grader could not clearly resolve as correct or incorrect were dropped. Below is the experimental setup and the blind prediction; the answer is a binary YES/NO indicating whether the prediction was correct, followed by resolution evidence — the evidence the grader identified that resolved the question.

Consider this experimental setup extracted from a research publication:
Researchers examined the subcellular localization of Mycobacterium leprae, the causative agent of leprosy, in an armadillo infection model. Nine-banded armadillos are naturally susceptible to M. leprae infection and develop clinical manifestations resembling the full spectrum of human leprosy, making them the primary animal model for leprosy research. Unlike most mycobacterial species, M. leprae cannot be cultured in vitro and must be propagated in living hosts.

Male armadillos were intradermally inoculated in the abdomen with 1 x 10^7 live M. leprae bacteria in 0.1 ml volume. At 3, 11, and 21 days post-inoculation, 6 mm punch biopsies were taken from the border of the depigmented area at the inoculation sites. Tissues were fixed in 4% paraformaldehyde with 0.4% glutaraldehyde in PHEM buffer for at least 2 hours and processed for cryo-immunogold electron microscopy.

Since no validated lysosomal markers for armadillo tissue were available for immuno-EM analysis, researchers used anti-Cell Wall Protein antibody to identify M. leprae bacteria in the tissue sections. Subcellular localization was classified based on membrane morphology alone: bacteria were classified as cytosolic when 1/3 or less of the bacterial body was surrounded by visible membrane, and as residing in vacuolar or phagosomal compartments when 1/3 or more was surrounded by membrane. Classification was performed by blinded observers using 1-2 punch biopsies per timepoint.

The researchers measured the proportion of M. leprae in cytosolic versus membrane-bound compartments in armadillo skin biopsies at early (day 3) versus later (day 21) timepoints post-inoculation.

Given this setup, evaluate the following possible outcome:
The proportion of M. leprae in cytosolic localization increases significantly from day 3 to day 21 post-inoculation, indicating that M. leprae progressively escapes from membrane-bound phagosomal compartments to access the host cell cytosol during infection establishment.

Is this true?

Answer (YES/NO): NO